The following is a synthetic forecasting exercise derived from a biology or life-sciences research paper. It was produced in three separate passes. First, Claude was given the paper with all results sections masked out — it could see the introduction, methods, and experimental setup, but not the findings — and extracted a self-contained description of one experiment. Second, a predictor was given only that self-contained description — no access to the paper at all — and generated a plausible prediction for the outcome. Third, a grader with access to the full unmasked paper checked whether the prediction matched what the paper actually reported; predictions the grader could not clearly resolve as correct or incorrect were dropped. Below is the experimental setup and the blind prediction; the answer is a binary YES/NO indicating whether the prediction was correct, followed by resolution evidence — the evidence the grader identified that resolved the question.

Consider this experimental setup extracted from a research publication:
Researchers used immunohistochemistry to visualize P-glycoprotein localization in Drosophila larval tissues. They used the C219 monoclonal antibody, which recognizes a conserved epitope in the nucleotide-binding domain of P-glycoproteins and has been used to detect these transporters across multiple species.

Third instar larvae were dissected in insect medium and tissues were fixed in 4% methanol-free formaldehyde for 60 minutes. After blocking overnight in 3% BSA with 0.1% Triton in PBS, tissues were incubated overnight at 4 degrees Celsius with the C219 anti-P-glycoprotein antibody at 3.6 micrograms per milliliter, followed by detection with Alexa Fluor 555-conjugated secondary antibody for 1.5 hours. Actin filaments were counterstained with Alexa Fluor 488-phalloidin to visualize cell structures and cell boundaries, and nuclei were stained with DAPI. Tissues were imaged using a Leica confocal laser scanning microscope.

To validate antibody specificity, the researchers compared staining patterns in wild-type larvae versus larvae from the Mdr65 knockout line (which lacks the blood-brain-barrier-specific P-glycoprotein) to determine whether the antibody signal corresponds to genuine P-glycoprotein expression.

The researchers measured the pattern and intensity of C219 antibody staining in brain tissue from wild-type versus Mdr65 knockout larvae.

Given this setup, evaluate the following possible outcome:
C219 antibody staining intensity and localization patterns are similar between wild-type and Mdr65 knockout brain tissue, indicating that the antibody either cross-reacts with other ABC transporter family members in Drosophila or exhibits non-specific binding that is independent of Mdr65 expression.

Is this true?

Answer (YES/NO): NO